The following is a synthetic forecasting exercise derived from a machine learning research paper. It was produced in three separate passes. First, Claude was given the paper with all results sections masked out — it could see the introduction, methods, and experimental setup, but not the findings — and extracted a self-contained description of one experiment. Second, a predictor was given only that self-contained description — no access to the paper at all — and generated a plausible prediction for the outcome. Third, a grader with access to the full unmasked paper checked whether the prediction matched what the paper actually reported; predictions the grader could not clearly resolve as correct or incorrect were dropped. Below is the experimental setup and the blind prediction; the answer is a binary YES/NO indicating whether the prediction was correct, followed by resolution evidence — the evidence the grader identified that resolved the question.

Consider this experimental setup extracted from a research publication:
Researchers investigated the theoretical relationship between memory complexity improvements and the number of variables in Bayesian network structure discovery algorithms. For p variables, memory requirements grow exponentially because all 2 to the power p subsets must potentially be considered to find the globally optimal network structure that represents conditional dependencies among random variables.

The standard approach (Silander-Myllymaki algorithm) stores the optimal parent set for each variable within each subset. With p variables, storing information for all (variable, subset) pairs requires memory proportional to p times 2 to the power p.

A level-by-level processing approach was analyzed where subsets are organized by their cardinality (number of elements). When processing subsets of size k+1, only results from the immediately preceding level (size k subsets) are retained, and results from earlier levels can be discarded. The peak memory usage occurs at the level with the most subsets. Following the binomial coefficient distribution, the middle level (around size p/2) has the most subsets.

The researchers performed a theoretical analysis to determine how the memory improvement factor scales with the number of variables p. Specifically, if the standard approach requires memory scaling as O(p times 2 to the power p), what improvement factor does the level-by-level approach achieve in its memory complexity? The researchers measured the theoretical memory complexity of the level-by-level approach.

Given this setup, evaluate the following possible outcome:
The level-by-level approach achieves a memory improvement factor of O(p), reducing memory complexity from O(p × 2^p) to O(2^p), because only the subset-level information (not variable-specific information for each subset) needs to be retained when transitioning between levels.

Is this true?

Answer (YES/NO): NO